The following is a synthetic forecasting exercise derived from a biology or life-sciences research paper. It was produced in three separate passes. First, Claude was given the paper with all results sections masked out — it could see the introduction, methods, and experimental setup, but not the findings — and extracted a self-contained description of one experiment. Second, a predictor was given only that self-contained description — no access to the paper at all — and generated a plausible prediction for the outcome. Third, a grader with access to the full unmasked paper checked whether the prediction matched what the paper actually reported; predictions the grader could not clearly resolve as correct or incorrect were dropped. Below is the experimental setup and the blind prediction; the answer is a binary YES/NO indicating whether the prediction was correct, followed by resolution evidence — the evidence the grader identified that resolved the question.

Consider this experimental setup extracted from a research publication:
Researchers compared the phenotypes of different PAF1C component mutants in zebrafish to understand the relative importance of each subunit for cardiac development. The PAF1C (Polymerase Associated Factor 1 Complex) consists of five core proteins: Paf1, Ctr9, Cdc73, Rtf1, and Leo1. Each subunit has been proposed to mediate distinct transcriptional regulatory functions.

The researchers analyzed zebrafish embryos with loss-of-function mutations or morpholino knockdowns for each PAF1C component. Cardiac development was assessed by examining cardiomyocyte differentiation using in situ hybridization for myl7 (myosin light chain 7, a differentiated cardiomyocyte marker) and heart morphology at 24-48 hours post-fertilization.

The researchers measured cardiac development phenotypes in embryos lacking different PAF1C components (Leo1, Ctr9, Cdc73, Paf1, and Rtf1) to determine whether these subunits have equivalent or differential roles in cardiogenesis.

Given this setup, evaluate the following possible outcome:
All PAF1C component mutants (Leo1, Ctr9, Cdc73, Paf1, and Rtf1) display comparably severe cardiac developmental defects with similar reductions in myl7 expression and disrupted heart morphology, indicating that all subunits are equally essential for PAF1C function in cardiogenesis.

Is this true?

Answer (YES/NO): NO